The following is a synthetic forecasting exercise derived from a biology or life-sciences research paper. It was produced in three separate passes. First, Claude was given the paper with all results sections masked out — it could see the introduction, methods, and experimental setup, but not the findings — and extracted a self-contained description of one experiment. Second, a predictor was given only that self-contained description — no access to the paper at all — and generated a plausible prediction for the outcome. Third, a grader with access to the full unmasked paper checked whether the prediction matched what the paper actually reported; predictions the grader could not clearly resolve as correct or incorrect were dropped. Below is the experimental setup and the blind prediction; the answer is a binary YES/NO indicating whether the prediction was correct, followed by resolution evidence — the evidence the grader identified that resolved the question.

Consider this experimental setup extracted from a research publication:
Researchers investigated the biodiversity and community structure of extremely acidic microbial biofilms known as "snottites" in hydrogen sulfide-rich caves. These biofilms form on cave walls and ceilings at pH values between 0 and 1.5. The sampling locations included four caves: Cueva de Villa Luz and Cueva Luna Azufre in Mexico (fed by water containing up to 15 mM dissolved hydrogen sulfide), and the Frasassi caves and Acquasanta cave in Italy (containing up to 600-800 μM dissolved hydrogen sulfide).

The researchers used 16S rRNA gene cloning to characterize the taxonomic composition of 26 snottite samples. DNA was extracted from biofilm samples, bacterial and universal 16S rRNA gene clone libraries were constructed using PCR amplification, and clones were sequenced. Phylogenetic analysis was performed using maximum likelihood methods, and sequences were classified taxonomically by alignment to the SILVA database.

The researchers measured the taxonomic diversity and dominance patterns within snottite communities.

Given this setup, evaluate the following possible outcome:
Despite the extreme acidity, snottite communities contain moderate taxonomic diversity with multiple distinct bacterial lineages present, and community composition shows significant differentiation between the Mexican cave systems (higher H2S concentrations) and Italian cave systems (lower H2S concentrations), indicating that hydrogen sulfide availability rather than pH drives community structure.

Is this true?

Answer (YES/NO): NO